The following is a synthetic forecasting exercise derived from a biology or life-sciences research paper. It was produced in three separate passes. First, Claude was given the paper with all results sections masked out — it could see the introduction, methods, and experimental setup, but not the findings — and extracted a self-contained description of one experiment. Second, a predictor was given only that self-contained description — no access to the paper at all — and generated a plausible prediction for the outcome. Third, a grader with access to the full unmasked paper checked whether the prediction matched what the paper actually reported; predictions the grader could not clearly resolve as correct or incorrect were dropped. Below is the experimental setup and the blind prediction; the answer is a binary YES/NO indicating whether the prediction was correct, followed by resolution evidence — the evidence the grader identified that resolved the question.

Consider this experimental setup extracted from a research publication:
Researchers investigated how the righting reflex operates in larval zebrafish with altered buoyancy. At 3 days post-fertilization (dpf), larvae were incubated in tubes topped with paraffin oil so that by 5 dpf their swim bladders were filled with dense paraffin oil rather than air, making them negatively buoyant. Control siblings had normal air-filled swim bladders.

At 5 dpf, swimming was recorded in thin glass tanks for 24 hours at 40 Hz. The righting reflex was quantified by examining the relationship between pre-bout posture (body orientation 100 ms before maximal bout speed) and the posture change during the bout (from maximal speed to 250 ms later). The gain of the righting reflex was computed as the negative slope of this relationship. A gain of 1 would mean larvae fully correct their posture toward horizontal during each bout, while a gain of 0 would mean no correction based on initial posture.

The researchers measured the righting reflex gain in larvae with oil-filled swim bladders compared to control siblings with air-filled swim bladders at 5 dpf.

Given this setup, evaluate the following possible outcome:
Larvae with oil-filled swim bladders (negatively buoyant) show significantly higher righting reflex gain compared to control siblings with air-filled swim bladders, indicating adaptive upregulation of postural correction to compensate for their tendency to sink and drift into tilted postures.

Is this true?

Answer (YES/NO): NO